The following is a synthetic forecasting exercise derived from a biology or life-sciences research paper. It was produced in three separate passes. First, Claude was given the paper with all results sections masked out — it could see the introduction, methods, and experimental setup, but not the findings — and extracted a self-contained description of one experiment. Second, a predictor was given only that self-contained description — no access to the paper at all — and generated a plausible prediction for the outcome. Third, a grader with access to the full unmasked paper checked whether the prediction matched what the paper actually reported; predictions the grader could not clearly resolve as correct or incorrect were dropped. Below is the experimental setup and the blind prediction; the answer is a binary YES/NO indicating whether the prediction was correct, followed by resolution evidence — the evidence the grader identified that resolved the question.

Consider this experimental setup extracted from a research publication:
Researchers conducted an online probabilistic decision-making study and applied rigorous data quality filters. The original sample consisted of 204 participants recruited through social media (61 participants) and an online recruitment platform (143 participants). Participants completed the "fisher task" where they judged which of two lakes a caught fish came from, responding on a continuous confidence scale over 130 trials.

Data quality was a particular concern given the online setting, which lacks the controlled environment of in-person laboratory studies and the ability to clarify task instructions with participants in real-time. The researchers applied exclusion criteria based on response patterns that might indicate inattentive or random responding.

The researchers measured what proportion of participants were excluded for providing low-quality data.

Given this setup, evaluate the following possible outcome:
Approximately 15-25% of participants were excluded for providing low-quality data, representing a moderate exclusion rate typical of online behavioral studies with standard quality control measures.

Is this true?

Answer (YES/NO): NO